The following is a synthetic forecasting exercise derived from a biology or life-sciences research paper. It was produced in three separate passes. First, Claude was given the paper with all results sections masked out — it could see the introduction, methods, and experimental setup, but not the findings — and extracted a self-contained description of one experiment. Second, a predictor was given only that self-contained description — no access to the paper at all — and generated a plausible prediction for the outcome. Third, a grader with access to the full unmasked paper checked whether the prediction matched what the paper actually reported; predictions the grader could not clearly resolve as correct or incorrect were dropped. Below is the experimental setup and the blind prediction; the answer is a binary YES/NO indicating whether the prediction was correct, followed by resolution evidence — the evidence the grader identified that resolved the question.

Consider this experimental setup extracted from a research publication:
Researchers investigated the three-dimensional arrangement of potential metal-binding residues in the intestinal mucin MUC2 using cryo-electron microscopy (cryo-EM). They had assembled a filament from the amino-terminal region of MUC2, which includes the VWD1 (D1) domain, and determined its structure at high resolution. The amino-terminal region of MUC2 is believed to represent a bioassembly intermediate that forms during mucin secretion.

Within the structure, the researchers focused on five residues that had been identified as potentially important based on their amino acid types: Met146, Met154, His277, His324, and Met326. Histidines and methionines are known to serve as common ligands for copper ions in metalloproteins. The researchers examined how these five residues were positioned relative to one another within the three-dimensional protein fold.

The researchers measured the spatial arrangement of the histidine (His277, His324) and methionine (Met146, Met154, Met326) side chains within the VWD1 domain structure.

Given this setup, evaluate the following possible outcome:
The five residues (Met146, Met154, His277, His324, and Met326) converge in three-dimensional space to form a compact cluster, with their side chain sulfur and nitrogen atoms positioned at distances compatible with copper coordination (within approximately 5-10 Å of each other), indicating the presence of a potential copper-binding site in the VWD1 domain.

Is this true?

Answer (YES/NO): YES